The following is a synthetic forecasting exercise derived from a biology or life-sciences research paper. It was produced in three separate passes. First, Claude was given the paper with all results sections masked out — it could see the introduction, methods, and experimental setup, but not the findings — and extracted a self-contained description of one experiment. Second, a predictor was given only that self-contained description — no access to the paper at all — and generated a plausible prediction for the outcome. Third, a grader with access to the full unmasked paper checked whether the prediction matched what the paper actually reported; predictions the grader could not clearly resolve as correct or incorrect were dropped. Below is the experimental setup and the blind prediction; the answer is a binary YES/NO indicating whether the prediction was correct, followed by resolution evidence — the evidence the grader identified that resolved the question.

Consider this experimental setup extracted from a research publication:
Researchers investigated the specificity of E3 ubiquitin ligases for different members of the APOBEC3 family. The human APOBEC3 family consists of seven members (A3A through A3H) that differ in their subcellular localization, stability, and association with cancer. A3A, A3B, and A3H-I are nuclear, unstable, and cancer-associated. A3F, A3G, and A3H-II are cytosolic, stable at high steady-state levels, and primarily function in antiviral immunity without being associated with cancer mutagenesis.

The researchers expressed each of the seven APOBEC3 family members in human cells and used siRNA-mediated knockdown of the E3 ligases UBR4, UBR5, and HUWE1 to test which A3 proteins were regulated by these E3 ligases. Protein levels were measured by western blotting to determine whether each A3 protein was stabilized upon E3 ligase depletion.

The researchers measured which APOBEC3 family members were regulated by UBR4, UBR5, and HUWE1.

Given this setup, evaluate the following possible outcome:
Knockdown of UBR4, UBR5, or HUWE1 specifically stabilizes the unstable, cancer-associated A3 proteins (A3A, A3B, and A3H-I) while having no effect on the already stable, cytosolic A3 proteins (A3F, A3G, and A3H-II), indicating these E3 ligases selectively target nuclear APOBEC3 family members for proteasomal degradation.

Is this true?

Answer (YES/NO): NO